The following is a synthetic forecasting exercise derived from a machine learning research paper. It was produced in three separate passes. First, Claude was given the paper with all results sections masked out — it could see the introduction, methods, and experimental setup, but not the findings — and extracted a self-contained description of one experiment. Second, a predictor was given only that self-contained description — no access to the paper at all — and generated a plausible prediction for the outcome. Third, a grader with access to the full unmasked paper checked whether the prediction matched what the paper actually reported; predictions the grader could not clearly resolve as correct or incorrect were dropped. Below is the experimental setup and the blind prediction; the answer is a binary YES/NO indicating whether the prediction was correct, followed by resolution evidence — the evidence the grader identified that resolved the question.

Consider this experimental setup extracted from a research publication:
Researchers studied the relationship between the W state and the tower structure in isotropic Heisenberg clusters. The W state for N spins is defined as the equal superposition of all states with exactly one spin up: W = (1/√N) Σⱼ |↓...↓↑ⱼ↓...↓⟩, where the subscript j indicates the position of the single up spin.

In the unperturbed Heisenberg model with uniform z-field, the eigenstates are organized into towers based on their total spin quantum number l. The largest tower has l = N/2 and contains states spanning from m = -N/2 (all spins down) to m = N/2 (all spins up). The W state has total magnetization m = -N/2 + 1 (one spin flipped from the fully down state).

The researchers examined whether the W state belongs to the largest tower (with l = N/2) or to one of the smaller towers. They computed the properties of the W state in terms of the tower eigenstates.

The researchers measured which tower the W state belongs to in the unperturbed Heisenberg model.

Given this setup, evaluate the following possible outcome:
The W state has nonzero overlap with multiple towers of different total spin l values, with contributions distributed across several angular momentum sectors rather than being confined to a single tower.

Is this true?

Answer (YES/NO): NO